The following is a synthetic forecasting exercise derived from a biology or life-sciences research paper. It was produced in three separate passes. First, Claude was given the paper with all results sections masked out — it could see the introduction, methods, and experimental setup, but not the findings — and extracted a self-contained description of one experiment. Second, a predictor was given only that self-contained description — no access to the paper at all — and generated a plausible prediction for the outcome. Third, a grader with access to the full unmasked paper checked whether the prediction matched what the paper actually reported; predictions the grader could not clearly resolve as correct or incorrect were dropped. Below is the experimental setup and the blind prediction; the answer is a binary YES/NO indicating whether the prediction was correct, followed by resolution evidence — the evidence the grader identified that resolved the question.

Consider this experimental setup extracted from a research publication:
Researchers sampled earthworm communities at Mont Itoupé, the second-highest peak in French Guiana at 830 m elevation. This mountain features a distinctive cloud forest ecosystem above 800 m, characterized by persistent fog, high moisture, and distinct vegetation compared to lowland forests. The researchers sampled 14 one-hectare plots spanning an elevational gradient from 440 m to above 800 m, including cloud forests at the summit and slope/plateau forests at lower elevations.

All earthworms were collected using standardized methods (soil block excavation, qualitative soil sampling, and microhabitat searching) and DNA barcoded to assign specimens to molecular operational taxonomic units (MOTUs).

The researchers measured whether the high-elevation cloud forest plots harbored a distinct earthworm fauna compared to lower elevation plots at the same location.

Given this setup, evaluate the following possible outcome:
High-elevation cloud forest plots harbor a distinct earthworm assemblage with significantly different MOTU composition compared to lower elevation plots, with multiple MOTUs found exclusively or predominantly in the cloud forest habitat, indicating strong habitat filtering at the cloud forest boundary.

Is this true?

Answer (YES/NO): NO